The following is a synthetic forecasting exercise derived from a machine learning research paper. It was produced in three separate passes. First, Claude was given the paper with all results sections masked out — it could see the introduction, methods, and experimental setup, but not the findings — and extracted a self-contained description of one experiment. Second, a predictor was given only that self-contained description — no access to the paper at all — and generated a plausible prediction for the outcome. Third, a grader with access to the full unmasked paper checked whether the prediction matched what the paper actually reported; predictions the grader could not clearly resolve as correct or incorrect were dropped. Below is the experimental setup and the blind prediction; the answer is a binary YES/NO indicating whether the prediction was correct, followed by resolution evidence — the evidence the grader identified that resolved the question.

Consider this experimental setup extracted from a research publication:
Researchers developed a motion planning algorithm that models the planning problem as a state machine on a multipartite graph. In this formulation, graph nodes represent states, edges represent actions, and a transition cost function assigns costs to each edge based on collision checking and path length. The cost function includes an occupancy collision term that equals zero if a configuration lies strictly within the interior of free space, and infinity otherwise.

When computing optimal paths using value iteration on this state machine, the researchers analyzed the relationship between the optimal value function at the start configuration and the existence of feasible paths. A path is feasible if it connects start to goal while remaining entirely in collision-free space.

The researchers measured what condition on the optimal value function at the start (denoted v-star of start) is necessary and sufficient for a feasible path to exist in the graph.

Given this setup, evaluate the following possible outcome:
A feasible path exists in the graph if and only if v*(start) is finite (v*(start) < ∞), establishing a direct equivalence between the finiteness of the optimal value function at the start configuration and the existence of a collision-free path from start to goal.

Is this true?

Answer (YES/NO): YES